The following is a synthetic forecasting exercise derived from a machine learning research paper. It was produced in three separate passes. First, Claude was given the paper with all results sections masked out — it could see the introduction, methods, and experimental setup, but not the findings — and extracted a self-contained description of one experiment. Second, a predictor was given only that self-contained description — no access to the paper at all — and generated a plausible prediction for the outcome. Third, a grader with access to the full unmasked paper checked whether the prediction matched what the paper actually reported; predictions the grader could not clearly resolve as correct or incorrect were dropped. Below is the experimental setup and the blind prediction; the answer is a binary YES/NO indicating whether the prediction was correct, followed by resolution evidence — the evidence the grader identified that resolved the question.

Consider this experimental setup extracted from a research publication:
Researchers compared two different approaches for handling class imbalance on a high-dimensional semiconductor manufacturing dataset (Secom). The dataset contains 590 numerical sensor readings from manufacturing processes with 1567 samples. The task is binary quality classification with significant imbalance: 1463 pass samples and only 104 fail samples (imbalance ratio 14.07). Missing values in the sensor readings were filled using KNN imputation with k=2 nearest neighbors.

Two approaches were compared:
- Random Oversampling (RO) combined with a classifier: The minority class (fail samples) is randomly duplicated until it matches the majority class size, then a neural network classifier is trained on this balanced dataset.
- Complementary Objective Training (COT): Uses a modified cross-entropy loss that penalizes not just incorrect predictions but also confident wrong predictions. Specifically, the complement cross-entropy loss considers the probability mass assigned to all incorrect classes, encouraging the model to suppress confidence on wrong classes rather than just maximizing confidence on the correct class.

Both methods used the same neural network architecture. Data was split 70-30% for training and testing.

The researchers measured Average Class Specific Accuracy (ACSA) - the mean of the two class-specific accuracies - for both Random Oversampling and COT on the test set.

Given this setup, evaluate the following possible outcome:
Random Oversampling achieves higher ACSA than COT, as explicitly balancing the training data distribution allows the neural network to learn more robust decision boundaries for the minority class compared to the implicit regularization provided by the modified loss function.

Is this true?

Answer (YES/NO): NO